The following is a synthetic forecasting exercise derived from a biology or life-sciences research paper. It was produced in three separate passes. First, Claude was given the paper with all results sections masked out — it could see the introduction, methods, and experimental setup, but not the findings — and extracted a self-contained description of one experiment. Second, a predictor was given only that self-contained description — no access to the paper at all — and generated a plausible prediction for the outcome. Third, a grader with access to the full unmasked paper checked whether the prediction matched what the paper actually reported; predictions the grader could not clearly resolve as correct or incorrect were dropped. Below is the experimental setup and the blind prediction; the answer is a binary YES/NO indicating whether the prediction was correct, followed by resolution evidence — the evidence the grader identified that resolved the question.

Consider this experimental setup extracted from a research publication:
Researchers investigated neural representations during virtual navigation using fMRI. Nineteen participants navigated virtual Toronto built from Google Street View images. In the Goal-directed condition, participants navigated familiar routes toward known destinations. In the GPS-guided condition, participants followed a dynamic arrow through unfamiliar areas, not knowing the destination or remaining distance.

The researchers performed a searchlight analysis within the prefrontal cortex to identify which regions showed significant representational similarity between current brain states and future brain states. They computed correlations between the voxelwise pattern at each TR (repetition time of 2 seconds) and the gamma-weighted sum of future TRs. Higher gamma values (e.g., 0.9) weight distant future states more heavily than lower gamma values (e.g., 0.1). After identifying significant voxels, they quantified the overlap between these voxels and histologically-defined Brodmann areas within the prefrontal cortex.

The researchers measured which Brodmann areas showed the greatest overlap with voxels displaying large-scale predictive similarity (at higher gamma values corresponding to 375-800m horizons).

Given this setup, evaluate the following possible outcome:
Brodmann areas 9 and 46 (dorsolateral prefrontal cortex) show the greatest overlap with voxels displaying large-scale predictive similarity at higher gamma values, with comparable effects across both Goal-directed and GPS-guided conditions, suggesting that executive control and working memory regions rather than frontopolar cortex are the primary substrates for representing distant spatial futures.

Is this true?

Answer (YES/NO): NO